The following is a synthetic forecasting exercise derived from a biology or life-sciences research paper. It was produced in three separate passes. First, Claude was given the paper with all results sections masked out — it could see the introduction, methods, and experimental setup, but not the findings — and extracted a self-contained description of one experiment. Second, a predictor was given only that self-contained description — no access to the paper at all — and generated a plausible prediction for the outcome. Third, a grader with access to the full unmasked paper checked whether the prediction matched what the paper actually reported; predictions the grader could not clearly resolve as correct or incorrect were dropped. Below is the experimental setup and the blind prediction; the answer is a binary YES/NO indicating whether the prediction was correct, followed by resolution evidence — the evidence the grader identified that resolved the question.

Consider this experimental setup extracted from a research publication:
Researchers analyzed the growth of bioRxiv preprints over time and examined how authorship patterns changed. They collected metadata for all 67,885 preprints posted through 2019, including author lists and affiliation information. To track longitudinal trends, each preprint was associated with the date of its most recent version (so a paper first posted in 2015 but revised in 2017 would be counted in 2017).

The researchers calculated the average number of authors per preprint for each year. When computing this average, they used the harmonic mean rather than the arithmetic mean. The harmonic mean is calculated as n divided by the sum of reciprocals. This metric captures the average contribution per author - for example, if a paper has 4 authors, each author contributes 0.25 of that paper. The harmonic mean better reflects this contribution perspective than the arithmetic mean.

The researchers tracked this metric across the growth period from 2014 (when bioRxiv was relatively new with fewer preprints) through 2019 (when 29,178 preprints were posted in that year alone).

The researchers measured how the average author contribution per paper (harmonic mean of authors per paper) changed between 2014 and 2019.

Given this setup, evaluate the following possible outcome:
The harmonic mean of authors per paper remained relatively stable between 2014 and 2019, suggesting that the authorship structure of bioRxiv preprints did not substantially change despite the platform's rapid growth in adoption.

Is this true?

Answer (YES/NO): NO